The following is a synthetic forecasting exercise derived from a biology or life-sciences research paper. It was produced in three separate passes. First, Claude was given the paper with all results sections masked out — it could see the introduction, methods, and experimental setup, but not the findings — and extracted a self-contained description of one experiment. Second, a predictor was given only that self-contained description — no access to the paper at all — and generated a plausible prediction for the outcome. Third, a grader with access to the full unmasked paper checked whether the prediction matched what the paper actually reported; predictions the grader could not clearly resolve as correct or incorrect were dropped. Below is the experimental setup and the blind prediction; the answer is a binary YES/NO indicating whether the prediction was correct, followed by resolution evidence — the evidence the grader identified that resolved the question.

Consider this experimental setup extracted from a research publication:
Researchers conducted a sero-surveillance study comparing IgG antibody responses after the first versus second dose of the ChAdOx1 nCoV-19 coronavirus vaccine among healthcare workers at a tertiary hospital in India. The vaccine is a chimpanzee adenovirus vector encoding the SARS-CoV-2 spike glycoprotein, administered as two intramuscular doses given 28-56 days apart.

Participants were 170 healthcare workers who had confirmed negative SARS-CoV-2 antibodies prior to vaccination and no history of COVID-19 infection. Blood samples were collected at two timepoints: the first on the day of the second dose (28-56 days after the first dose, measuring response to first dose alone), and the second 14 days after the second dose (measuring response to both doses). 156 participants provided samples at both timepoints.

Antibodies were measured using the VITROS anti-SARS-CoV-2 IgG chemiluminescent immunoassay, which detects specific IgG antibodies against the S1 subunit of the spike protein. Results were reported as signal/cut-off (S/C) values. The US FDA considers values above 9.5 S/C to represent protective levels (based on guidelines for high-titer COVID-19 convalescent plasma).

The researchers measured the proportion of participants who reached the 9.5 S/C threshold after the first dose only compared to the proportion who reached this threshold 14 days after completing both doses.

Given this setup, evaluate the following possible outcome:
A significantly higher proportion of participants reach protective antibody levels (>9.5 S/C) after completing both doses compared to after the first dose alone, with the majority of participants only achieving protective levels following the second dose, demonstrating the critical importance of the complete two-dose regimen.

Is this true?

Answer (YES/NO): YES